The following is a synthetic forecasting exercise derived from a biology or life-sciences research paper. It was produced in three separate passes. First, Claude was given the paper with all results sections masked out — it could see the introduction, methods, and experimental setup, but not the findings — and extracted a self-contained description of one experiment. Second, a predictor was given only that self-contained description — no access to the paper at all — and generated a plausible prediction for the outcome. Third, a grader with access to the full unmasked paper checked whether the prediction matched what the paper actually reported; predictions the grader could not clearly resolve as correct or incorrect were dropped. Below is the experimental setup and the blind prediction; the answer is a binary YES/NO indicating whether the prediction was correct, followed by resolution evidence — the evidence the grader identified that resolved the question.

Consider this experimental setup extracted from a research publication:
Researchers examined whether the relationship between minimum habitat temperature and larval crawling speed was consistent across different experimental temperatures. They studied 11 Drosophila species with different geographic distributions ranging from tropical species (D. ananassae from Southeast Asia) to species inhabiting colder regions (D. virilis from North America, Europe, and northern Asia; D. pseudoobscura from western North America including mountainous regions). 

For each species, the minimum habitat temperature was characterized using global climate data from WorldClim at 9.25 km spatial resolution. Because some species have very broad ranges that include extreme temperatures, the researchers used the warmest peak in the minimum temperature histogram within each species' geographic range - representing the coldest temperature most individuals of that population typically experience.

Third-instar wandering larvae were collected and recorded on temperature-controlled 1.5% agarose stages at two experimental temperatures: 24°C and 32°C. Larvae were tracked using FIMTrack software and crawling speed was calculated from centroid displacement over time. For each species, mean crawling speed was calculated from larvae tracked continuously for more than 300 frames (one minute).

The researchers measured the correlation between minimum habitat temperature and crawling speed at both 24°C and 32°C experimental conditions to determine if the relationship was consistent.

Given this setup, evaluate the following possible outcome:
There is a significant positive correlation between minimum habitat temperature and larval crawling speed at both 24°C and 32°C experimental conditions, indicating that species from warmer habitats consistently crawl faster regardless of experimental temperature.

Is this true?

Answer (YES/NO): YES